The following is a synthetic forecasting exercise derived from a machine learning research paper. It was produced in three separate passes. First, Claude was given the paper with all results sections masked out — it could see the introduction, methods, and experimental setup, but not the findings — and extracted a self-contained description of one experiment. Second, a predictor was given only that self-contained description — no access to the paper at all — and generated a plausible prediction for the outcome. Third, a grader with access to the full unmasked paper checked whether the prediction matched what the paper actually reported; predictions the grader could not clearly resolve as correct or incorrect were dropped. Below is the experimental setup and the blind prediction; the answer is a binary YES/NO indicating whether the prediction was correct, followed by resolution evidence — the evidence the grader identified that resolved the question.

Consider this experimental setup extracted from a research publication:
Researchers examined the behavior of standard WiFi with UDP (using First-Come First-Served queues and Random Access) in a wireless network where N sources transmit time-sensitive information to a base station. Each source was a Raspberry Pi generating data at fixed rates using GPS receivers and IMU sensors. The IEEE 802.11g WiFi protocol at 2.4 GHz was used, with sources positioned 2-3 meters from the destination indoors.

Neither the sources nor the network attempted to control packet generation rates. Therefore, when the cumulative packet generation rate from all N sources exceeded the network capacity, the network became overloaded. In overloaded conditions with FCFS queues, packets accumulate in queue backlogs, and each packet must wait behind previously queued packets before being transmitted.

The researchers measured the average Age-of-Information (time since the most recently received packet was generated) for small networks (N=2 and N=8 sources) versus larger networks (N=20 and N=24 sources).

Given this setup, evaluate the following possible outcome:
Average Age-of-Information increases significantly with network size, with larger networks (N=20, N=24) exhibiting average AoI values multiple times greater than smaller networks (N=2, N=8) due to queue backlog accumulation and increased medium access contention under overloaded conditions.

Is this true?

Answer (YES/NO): YES